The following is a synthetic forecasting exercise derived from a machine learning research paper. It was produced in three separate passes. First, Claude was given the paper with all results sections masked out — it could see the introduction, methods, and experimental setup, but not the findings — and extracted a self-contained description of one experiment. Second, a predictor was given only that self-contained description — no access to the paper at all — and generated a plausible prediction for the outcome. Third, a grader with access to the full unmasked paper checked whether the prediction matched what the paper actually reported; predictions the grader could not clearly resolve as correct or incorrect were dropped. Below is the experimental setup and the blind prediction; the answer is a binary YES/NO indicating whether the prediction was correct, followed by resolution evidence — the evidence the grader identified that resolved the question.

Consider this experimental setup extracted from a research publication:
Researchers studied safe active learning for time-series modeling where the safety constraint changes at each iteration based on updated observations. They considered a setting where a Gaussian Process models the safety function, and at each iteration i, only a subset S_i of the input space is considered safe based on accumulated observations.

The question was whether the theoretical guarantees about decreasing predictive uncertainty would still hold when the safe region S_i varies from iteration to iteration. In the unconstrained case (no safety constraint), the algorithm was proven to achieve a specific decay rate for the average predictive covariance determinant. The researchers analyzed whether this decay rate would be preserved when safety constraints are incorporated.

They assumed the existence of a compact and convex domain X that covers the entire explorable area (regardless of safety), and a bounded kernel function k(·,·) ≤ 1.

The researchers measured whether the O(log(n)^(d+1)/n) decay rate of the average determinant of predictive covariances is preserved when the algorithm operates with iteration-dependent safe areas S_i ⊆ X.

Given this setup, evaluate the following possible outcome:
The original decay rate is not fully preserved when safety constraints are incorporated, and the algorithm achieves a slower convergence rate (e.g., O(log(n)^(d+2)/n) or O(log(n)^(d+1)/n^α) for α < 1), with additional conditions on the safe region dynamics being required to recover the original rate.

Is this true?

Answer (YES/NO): NO